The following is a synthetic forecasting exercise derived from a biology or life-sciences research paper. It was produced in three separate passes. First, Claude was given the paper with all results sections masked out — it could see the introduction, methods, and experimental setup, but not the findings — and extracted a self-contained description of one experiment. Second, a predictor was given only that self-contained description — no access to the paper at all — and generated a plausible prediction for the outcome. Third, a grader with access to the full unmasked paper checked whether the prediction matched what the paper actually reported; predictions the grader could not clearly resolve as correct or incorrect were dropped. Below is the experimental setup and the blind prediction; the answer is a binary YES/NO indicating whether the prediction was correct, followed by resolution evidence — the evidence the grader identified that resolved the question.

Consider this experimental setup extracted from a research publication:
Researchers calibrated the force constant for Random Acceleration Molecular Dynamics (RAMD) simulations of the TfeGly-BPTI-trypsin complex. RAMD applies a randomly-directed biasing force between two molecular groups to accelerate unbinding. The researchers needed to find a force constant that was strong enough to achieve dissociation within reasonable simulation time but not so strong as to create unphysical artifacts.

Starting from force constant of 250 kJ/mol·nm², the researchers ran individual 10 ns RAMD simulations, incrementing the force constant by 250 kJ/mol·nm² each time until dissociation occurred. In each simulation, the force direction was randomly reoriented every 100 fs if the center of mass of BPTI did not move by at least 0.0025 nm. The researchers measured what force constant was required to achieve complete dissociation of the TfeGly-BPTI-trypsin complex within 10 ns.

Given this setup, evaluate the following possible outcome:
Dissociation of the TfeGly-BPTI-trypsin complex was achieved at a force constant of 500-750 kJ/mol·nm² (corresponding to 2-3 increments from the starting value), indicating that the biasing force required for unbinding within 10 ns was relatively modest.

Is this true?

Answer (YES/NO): NO